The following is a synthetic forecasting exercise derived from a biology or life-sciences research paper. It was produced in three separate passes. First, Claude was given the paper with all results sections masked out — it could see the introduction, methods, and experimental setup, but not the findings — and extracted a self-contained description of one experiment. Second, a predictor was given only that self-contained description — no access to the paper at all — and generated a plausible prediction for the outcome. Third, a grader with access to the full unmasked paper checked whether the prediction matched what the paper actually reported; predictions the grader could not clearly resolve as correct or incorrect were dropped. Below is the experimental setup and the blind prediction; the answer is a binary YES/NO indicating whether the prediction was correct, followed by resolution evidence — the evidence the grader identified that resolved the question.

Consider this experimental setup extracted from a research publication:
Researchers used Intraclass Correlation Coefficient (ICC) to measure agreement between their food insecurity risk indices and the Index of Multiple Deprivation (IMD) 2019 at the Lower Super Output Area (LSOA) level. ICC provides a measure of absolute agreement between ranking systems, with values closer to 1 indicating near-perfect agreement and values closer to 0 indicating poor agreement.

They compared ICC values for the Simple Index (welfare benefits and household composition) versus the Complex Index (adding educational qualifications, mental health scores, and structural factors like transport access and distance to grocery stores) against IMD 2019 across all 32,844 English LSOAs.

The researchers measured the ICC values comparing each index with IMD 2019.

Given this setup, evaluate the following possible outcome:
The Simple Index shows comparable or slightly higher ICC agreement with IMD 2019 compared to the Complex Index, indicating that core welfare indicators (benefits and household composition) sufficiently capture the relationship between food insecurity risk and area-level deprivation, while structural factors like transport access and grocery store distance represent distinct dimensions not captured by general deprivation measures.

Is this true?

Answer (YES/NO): YES